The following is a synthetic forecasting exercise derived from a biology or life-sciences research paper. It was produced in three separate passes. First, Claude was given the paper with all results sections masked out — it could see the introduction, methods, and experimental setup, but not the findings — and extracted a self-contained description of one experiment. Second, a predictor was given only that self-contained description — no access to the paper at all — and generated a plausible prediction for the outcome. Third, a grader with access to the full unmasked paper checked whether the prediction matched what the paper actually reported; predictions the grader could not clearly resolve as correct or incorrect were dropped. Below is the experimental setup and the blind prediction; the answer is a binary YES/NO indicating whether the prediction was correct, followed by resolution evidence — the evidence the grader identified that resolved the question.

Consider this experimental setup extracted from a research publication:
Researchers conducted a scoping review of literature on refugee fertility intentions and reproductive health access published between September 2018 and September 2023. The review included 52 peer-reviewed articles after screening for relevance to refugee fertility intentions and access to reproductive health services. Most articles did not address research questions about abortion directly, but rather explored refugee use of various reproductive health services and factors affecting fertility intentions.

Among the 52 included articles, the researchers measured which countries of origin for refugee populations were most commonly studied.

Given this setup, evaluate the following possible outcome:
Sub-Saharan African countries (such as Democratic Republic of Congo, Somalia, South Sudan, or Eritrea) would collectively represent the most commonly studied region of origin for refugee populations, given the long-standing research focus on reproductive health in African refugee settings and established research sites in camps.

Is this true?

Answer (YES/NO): NO